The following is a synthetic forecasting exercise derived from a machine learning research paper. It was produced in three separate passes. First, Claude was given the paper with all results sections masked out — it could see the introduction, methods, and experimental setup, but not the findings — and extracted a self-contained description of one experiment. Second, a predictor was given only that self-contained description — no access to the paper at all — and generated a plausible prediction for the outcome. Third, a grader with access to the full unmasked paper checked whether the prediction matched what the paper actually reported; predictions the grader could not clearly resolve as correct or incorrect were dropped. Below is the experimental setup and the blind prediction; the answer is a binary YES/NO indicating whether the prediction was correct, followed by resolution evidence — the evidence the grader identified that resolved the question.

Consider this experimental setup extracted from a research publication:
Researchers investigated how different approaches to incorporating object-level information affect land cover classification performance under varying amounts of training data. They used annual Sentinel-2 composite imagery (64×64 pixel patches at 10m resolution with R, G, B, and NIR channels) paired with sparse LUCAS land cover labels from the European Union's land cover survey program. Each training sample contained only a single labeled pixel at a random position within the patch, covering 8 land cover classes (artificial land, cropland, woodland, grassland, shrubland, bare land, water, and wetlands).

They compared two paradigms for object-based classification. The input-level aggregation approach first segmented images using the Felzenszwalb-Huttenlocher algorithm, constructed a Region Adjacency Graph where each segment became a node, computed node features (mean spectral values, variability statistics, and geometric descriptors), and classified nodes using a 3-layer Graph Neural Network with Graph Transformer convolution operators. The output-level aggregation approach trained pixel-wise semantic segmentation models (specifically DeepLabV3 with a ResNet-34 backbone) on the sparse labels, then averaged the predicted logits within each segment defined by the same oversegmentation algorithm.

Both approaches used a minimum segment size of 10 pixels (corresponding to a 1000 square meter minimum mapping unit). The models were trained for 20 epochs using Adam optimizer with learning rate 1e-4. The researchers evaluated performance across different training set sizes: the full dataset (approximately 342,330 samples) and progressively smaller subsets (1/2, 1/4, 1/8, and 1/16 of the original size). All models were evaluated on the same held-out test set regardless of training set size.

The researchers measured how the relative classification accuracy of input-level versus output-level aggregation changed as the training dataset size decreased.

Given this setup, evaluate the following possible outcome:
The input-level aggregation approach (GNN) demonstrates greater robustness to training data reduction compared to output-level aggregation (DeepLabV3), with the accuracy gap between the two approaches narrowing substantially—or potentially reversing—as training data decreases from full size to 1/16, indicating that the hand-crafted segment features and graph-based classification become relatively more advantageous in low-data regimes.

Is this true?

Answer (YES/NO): YES